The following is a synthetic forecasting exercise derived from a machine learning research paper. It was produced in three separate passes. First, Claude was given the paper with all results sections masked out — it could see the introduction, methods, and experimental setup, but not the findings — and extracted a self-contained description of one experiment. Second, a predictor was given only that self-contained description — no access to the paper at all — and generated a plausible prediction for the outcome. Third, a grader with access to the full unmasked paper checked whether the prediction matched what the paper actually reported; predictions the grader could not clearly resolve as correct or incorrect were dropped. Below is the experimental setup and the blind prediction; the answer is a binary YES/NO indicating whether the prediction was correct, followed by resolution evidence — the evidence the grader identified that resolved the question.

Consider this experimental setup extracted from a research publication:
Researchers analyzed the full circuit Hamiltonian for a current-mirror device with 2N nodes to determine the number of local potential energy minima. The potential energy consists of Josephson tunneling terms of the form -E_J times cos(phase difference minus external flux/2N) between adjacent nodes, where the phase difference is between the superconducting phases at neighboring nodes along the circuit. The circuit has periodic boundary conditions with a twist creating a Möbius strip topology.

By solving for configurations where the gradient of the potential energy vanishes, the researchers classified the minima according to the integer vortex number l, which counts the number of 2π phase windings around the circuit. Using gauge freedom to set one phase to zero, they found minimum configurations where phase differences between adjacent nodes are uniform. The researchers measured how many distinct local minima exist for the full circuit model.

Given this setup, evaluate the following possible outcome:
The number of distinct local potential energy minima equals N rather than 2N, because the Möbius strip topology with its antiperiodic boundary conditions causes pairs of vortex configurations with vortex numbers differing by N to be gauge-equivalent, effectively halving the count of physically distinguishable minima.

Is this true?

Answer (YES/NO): NO